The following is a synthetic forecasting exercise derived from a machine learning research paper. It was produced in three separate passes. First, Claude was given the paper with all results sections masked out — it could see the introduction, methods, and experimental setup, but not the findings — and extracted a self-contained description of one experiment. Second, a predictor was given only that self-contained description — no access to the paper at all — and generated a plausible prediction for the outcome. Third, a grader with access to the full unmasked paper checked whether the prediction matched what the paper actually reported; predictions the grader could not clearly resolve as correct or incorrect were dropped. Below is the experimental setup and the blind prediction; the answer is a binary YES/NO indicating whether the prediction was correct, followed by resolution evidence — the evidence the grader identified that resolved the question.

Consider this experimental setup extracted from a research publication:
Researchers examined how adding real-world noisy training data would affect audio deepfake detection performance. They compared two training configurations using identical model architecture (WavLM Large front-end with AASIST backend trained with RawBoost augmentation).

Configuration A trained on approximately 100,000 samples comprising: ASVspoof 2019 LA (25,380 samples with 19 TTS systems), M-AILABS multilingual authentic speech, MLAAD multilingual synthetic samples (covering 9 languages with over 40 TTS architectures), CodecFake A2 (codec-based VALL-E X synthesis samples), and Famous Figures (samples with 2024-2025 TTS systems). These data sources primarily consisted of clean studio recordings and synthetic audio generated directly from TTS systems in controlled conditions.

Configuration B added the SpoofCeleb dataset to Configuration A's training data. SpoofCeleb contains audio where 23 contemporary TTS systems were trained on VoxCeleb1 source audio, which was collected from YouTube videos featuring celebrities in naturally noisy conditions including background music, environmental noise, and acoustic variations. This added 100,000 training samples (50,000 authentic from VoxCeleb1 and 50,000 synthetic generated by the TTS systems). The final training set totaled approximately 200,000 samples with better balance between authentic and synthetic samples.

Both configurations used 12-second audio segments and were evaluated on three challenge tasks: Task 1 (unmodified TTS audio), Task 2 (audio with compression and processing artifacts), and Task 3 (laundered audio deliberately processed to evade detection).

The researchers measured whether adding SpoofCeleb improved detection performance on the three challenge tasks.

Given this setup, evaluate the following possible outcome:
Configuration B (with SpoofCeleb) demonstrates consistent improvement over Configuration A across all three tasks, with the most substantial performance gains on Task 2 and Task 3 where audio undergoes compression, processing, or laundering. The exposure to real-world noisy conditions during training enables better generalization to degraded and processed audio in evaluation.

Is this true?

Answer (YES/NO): NO